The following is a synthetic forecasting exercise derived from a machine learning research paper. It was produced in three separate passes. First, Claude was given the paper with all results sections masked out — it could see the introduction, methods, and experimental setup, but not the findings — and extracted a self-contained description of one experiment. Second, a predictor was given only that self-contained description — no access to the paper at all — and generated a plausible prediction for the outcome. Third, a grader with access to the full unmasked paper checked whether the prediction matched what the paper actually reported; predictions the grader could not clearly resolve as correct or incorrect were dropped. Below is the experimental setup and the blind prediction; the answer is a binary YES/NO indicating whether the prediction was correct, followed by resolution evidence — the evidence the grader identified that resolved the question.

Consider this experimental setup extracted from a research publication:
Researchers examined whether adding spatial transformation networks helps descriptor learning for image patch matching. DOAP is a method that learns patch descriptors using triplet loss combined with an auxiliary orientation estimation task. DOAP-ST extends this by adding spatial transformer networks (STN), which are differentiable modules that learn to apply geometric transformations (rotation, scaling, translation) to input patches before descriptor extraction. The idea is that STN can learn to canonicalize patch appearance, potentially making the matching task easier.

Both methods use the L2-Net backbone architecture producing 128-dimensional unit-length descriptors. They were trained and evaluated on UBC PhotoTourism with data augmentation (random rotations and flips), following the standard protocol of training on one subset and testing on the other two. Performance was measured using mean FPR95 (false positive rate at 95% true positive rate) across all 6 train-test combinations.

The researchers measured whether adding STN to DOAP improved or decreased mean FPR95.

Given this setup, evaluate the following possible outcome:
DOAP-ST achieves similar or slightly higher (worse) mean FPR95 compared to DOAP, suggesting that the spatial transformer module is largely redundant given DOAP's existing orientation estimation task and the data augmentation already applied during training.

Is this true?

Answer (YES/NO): NO